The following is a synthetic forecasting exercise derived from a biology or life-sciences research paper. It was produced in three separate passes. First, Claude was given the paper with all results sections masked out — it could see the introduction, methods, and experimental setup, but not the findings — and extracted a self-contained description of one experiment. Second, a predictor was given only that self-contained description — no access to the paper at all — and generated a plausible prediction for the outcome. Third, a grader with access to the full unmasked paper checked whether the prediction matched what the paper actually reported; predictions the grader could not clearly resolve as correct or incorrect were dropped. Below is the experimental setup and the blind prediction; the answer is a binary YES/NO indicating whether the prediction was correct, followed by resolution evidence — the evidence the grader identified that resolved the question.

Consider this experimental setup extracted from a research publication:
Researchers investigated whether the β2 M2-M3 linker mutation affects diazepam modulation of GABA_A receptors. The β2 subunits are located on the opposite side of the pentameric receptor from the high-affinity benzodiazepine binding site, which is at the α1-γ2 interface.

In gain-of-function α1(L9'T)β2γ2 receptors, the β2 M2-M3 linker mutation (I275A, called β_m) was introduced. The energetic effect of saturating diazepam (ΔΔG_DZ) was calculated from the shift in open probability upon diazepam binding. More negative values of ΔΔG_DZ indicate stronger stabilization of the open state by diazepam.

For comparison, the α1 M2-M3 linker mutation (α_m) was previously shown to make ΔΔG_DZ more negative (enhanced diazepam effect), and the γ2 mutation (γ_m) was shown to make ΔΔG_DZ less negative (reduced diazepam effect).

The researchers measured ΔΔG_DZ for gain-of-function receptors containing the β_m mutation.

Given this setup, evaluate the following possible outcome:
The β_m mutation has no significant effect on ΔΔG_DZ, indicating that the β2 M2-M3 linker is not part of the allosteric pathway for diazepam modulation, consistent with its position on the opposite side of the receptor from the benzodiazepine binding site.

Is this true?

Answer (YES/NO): YES